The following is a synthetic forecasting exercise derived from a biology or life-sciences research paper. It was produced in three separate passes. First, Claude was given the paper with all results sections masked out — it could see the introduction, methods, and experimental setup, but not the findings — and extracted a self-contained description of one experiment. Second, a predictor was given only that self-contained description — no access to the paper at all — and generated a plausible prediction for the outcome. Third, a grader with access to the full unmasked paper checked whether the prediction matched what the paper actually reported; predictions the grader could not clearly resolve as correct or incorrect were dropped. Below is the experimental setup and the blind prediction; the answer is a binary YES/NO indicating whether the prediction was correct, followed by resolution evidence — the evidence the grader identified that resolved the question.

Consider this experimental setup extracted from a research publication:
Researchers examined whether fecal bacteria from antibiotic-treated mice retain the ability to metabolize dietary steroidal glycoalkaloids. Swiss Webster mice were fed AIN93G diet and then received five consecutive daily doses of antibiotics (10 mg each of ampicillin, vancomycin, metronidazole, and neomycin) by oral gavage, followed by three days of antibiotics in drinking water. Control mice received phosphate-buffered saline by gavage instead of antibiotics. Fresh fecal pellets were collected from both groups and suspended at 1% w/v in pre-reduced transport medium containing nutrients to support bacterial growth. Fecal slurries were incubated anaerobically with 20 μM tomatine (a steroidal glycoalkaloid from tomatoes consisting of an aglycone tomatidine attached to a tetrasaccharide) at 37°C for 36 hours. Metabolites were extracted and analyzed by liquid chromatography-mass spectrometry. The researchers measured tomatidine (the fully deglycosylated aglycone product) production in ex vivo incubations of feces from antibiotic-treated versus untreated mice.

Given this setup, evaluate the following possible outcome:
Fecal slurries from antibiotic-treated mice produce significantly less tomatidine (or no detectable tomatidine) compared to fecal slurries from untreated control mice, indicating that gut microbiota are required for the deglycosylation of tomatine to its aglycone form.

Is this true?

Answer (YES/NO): YES